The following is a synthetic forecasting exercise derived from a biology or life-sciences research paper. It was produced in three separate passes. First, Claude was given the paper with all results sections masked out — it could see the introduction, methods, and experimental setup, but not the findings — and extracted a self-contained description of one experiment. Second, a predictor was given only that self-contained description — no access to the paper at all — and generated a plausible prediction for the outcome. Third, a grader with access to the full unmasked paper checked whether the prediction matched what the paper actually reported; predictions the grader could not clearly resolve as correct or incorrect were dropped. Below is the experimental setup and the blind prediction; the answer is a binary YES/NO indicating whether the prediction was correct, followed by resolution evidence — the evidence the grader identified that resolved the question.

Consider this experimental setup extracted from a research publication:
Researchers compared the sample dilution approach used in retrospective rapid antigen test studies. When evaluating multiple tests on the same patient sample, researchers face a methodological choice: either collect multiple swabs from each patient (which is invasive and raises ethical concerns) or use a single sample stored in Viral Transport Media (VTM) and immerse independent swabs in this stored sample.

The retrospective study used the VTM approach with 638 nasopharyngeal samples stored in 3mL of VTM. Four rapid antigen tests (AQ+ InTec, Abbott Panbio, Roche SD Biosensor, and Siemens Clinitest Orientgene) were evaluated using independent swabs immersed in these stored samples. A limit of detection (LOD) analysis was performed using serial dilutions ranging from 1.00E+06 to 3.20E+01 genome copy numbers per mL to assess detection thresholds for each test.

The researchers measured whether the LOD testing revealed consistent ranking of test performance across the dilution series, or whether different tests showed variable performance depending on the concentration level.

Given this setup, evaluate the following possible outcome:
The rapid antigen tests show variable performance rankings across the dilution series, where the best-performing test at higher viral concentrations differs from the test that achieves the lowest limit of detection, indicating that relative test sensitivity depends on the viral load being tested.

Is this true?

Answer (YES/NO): NO